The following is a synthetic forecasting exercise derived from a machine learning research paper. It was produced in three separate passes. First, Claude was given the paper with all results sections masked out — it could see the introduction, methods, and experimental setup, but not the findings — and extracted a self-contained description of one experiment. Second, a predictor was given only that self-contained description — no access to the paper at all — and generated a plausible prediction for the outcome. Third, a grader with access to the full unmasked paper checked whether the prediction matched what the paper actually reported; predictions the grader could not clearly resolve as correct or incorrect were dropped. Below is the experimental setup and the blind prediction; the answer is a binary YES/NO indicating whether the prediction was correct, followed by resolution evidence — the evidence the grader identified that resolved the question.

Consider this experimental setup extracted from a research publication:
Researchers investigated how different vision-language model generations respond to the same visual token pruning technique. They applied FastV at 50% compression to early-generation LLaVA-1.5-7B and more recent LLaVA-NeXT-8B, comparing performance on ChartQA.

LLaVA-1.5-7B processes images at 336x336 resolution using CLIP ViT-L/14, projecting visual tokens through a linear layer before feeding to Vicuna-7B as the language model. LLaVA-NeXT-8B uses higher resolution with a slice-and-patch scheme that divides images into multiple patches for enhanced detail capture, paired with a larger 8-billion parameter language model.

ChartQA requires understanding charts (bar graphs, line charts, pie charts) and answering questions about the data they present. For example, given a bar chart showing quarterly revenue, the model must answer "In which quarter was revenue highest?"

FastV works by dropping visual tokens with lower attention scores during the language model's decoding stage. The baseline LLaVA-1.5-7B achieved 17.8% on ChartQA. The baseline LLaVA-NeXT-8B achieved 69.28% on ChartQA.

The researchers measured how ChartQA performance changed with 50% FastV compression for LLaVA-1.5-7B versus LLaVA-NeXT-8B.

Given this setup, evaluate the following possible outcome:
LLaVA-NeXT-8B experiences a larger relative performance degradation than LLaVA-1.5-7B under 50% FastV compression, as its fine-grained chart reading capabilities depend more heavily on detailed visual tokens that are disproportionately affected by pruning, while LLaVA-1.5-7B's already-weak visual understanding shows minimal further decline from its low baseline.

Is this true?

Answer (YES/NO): YES